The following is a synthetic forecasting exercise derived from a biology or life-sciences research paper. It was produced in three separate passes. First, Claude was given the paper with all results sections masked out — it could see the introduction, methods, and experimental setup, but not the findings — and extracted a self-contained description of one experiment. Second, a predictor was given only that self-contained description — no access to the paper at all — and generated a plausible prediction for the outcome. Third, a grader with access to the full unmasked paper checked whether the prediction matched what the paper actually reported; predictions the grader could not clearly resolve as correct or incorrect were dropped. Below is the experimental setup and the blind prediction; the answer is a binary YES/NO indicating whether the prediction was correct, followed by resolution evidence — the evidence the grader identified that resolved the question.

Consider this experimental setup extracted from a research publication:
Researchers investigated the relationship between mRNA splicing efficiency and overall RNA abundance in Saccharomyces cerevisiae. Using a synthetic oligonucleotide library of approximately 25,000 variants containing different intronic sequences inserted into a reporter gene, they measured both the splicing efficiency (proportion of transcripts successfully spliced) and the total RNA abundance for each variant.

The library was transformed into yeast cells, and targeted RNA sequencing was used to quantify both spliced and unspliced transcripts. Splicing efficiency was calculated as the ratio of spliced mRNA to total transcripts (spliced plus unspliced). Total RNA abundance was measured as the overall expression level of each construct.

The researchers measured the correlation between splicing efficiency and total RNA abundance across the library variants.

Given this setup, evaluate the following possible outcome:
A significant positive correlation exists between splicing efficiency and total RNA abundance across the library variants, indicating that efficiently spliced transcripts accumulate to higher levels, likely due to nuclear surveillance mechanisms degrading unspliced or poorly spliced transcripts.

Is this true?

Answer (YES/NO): YES